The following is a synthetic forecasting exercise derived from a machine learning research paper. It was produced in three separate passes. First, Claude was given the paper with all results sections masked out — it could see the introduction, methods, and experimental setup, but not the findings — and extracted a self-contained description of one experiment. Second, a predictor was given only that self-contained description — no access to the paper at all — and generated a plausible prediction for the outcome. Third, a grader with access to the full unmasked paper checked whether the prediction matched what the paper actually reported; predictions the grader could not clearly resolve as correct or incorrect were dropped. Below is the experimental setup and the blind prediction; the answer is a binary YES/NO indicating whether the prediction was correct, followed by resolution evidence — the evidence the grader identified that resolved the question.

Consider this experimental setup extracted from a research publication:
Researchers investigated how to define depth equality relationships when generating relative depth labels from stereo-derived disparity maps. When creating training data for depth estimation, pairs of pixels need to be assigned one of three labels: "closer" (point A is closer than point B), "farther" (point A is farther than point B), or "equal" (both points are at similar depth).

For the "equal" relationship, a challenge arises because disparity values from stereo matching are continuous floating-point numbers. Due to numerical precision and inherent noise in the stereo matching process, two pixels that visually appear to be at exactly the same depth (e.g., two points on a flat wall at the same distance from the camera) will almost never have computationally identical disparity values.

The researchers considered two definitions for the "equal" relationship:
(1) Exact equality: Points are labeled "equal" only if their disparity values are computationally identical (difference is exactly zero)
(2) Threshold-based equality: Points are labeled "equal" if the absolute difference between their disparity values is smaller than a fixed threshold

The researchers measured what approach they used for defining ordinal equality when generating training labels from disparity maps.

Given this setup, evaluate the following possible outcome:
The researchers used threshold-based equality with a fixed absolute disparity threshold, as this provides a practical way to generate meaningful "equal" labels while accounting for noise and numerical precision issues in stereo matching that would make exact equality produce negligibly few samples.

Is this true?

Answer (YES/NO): YES